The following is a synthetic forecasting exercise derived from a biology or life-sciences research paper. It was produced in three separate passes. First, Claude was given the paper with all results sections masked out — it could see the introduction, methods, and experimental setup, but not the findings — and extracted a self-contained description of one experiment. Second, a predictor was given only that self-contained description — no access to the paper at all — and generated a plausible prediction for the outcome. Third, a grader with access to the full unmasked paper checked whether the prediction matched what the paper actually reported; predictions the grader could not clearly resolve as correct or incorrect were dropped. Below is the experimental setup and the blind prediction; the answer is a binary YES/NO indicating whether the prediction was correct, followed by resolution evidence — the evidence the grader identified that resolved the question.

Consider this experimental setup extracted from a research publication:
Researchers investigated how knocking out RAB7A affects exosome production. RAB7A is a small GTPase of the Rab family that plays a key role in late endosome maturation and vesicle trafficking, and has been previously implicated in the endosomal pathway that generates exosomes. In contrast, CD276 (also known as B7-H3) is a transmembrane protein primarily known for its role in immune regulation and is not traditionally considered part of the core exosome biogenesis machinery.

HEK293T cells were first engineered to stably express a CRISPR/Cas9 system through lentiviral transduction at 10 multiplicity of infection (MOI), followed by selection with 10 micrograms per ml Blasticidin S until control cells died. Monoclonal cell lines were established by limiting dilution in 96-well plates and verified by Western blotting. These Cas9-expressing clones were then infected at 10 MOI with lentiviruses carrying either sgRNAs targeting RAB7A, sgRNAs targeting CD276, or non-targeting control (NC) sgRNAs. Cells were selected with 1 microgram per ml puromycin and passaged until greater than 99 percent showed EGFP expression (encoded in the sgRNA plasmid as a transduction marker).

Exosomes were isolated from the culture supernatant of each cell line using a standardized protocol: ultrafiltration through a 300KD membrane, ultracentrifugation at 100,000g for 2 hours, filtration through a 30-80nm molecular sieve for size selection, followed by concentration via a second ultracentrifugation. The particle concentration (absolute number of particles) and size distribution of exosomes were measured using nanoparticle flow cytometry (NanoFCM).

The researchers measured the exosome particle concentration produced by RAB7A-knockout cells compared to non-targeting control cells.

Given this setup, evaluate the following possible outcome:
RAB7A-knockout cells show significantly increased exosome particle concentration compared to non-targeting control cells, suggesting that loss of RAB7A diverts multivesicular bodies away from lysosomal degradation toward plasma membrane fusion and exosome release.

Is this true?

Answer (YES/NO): NO